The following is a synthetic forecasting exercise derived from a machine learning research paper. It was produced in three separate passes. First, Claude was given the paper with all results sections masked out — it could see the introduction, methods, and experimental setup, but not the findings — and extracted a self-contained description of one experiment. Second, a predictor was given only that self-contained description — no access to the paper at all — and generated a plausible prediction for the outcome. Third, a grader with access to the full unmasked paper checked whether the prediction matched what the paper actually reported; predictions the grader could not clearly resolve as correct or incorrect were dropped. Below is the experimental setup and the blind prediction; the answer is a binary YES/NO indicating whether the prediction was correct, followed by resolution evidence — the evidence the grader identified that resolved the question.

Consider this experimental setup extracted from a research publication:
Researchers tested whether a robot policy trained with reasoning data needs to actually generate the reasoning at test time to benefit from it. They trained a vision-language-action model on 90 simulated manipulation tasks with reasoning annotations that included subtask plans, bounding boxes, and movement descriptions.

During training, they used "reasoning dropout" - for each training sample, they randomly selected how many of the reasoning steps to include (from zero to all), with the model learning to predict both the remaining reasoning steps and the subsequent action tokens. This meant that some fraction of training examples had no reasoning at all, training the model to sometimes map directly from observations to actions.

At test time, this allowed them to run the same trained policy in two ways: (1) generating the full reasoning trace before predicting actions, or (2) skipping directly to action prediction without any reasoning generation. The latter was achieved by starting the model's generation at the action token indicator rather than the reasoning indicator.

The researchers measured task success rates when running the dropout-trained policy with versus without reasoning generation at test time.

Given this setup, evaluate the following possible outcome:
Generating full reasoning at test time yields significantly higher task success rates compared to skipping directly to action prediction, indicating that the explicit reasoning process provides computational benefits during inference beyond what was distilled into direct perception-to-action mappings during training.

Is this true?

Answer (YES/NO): NO